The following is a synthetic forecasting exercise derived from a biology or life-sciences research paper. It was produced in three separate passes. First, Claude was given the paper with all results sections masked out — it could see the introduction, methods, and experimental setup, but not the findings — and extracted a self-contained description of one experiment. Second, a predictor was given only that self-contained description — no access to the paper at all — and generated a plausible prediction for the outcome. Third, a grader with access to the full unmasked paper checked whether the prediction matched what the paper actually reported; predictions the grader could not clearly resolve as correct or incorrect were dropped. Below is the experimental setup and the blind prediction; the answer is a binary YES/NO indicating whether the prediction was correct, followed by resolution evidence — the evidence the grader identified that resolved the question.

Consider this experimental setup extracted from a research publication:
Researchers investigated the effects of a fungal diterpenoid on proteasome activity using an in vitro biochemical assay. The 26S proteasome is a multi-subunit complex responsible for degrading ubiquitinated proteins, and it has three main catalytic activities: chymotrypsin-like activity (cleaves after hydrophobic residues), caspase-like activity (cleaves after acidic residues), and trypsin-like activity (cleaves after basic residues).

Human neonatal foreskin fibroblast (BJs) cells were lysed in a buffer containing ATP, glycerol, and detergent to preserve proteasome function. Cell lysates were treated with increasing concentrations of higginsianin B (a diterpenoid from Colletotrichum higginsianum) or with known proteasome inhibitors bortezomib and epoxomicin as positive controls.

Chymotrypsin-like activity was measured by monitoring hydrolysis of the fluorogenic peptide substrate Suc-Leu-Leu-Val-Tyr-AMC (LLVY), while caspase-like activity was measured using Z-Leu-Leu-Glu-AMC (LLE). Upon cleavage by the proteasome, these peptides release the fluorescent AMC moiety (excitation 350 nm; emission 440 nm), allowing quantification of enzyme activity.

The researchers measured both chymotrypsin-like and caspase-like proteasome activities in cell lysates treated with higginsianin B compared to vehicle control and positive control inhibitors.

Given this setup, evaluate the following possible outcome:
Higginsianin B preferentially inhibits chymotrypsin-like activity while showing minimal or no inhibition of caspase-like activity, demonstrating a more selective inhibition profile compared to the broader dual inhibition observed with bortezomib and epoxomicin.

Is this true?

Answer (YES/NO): NO